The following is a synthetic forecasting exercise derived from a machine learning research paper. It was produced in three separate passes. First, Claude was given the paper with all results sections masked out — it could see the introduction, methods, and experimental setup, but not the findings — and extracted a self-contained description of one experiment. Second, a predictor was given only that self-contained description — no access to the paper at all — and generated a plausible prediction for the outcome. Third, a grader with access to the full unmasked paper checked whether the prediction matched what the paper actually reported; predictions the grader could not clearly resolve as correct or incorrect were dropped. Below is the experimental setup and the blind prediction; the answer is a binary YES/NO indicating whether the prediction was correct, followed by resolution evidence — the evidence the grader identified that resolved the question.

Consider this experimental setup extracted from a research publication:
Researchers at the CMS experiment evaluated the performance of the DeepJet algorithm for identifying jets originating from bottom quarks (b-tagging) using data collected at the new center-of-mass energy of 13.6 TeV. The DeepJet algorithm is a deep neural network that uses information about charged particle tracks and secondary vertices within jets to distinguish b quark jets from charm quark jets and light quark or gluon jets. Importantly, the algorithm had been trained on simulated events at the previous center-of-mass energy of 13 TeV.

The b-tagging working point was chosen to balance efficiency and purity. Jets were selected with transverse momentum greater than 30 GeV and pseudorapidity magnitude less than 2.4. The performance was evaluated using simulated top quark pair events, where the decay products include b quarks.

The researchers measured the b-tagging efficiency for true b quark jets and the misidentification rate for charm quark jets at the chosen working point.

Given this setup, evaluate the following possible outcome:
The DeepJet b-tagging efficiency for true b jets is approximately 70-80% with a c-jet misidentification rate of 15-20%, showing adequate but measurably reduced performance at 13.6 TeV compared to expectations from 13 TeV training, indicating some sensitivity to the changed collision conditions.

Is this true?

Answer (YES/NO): NO